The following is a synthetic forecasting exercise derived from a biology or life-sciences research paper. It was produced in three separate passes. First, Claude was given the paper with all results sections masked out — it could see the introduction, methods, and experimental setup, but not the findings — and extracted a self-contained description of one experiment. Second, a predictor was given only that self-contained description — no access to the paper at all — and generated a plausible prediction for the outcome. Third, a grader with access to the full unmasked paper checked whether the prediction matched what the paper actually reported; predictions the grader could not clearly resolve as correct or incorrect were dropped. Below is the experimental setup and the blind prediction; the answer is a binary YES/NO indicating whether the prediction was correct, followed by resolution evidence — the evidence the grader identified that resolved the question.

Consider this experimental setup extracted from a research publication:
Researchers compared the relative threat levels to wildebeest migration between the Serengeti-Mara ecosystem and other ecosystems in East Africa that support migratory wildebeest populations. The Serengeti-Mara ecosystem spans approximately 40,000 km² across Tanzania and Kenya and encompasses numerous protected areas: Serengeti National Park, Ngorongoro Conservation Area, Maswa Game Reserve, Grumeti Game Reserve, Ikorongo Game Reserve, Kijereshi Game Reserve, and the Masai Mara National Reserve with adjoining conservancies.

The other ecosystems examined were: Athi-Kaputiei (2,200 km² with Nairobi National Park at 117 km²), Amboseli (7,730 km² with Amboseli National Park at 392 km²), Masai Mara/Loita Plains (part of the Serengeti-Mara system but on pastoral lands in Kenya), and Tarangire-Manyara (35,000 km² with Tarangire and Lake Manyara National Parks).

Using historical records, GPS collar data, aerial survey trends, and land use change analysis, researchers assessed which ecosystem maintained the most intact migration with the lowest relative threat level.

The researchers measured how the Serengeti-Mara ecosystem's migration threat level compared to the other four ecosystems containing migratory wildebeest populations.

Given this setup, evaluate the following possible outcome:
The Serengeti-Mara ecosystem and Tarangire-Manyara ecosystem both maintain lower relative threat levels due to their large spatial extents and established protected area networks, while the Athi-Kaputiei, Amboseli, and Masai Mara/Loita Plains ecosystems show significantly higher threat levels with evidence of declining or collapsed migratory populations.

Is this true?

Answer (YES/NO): NO